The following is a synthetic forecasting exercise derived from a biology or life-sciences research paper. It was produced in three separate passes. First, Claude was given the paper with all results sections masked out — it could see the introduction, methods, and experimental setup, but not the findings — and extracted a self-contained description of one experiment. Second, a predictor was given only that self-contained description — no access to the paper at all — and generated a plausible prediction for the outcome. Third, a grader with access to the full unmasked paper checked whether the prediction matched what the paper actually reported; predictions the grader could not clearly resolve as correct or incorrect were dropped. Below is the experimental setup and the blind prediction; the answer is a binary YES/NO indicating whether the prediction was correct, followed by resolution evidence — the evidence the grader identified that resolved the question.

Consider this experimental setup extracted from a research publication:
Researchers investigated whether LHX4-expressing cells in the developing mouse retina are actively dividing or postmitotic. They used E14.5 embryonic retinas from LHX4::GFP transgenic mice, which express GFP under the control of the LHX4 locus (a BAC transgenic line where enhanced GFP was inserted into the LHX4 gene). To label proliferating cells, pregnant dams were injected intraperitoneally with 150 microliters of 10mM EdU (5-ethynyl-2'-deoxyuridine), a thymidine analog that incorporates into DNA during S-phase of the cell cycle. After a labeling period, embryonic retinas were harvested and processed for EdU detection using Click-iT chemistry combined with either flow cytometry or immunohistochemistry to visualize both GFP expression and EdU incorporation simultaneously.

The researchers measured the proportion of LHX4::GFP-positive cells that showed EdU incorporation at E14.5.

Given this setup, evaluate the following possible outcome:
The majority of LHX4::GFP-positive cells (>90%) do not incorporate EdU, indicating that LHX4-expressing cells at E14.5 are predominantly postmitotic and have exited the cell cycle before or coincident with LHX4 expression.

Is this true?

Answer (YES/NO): YES